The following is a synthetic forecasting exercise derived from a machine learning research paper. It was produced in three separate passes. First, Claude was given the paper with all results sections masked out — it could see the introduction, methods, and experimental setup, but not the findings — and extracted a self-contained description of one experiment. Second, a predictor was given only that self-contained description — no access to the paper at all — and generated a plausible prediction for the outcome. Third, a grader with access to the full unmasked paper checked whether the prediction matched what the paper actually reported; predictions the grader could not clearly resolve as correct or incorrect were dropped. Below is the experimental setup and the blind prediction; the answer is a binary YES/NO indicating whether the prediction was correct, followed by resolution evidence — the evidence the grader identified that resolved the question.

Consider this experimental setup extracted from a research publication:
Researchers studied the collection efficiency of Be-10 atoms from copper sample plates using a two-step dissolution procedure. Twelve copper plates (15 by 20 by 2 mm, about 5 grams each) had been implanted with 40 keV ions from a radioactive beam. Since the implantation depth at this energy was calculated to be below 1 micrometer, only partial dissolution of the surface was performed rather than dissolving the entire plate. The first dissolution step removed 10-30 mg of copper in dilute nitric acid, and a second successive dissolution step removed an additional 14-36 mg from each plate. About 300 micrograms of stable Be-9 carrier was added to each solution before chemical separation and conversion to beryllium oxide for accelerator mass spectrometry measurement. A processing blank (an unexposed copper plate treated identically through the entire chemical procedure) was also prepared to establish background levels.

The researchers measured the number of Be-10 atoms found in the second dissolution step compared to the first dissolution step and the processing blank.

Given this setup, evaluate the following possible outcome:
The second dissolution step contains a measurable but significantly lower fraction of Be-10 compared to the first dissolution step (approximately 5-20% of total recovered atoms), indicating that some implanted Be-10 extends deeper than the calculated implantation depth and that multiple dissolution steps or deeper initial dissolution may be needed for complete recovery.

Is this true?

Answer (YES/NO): NO